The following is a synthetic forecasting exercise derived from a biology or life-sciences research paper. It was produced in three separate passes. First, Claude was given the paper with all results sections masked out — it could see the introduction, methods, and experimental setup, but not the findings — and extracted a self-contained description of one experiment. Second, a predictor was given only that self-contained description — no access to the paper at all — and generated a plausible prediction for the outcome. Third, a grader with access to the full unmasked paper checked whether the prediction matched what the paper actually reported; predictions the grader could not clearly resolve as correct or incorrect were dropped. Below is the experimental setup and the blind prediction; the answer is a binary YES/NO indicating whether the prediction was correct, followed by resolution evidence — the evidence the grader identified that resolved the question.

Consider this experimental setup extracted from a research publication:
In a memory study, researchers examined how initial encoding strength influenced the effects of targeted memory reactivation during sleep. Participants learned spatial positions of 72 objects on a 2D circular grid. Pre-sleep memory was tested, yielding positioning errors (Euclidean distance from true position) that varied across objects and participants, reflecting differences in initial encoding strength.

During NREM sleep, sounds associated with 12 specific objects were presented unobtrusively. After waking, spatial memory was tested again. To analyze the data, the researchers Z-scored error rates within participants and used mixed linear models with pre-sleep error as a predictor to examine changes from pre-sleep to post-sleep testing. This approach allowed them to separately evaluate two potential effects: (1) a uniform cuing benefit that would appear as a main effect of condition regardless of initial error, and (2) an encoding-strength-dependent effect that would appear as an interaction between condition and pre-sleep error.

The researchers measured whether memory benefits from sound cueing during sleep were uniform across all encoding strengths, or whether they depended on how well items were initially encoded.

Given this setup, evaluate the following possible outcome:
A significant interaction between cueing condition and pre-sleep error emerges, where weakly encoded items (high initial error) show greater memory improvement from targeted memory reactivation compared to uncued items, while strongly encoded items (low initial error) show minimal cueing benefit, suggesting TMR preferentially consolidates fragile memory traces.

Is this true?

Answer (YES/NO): NO